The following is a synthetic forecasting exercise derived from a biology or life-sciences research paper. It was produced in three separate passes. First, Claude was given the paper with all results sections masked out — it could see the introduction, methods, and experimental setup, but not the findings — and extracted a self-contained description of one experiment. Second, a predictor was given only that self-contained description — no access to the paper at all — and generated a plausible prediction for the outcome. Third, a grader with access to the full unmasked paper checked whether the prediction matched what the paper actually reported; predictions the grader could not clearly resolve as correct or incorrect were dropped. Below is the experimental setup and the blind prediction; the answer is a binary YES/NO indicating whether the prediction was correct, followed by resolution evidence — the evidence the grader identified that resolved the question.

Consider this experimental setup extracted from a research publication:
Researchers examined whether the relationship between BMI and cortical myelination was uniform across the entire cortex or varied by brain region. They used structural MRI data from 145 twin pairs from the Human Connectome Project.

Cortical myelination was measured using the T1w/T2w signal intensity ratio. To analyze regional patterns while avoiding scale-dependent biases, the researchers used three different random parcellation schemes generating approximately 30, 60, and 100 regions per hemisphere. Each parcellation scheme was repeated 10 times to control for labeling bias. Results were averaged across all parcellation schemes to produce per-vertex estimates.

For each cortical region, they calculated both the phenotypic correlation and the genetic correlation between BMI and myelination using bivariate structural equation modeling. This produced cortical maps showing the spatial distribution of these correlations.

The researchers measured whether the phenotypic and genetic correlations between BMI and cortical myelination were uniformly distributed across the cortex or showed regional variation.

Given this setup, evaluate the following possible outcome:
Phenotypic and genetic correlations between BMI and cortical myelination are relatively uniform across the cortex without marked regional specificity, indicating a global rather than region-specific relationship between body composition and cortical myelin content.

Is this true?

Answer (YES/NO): NO